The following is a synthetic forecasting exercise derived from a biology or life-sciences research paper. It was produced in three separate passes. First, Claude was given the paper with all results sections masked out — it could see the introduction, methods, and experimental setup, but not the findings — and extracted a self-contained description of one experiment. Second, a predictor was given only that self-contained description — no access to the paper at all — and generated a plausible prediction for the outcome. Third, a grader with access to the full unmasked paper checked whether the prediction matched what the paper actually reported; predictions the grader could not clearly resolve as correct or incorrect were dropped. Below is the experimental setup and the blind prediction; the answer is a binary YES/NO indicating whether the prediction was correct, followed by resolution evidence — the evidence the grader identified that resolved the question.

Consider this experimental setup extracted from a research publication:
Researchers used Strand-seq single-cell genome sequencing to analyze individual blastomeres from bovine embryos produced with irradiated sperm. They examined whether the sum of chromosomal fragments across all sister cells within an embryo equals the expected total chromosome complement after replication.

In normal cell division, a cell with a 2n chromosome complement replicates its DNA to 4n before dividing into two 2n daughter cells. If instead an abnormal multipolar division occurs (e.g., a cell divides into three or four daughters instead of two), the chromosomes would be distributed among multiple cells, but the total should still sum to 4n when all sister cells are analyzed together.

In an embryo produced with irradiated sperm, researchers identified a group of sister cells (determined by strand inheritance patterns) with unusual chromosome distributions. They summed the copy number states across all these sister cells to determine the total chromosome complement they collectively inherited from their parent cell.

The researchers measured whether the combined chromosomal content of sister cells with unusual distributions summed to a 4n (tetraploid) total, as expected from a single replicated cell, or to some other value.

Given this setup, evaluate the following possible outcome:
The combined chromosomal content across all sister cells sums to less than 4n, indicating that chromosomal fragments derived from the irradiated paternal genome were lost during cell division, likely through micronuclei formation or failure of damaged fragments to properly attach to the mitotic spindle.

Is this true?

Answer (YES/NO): NO